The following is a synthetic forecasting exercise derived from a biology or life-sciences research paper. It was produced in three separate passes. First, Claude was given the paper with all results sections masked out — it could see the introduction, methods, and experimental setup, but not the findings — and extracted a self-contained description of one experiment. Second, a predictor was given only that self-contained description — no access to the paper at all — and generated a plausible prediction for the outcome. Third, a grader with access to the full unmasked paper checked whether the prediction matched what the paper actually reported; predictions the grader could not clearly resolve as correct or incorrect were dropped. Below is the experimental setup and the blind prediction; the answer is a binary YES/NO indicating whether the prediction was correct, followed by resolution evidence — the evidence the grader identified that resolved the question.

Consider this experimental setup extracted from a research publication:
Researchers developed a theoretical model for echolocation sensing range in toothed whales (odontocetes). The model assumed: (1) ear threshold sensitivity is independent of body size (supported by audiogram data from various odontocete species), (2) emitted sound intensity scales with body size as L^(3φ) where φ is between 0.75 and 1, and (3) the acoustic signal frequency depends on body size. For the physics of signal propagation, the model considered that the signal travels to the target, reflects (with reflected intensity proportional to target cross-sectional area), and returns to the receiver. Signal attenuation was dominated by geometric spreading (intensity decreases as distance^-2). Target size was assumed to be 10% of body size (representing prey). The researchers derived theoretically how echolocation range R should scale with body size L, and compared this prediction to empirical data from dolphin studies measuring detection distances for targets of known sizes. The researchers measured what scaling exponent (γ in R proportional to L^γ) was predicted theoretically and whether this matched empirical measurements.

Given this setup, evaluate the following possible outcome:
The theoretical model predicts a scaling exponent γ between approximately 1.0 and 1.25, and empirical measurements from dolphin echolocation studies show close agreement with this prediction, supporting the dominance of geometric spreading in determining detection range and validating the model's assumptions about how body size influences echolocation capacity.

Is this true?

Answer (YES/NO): NO